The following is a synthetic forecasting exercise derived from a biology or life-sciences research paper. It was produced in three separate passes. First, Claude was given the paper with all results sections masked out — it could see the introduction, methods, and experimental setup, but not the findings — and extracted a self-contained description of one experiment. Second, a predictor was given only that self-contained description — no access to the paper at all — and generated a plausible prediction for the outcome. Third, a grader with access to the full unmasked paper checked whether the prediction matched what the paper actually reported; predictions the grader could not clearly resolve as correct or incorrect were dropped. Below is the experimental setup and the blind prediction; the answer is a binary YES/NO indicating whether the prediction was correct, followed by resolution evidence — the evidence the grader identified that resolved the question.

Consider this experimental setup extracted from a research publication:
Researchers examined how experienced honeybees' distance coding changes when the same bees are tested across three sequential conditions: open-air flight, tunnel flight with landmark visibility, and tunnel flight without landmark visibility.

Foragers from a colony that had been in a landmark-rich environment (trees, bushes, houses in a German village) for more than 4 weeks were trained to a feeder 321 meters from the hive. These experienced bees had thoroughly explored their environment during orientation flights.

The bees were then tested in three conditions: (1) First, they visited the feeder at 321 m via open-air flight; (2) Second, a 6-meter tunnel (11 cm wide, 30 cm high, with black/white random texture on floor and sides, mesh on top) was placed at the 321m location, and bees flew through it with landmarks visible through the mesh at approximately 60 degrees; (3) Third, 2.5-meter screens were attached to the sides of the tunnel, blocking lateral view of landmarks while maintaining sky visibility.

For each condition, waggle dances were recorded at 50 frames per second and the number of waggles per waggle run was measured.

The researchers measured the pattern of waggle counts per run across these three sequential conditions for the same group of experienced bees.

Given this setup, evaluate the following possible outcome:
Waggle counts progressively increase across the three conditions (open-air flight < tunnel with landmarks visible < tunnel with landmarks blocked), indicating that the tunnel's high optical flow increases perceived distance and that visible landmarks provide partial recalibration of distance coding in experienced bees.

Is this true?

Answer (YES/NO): NO